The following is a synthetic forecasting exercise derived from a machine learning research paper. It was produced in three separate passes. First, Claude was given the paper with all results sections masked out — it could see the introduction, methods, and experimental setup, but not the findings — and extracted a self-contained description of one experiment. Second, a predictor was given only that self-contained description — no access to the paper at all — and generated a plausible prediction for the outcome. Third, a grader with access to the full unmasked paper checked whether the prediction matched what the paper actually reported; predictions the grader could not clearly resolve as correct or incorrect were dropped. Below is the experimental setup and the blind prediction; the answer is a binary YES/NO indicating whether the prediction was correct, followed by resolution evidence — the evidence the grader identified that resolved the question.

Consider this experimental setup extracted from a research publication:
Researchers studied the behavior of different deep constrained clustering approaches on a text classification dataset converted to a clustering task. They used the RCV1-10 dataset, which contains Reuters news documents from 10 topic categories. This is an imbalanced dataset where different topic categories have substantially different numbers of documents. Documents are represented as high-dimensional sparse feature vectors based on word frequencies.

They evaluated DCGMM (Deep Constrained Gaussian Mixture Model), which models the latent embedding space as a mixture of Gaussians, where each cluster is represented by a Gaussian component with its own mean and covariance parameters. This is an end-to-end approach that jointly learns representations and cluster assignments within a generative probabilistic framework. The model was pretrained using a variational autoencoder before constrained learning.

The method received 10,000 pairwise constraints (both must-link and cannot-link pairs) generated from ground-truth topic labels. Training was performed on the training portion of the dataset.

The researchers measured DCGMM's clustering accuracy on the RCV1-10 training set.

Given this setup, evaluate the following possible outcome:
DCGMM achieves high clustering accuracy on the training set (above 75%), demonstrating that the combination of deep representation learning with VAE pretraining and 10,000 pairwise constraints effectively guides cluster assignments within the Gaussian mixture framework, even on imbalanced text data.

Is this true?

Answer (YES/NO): YES